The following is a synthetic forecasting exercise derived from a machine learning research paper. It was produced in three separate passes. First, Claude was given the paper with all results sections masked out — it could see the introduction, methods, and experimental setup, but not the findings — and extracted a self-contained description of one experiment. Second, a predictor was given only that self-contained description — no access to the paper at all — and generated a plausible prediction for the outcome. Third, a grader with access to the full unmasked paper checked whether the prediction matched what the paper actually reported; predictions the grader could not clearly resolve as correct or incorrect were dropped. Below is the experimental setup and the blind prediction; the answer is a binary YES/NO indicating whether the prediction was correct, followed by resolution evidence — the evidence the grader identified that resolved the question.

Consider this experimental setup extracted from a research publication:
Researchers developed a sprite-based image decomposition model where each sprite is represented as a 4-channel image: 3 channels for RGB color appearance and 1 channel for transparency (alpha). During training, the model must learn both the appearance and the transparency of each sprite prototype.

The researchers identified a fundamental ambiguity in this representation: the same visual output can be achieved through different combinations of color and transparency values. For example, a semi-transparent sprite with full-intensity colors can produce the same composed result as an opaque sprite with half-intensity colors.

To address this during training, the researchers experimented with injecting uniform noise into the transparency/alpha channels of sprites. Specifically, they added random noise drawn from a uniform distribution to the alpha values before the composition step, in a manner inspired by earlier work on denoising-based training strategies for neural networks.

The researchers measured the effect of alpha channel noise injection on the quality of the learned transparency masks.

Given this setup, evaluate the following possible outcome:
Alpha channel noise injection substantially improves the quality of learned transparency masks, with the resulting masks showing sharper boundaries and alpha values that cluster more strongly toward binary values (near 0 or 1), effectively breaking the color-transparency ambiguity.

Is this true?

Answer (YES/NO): YES